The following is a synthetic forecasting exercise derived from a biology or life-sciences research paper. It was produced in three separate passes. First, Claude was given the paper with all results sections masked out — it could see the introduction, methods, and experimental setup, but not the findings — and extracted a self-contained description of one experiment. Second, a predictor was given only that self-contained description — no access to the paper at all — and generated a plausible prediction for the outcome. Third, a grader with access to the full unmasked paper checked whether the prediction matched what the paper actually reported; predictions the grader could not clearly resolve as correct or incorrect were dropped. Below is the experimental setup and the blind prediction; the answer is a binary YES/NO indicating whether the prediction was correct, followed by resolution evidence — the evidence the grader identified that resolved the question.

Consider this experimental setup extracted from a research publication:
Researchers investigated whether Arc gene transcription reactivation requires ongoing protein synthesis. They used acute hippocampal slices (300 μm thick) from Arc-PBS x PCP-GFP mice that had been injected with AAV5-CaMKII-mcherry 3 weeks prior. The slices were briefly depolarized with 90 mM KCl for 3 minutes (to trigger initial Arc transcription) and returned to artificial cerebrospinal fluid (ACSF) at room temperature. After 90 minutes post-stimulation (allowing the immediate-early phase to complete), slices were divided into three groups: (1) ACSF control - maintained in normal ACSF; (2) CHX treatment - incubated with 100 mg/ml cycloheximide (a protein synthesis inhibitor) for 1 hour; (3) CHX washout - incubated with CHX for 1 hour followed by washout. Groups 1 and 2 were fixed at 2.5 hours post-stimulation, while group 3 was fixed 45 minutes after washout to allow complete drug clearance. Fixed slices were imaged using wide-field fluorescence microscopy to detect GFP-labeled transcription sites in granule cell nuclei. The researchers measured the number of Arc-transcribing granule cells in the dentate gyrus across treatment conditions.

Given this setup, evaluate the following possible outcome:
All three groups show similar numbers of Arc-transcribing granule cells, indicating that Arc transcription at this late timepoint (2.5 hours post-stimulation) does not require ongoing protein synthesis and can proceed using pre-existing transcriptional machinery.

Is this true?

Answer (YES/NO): NO